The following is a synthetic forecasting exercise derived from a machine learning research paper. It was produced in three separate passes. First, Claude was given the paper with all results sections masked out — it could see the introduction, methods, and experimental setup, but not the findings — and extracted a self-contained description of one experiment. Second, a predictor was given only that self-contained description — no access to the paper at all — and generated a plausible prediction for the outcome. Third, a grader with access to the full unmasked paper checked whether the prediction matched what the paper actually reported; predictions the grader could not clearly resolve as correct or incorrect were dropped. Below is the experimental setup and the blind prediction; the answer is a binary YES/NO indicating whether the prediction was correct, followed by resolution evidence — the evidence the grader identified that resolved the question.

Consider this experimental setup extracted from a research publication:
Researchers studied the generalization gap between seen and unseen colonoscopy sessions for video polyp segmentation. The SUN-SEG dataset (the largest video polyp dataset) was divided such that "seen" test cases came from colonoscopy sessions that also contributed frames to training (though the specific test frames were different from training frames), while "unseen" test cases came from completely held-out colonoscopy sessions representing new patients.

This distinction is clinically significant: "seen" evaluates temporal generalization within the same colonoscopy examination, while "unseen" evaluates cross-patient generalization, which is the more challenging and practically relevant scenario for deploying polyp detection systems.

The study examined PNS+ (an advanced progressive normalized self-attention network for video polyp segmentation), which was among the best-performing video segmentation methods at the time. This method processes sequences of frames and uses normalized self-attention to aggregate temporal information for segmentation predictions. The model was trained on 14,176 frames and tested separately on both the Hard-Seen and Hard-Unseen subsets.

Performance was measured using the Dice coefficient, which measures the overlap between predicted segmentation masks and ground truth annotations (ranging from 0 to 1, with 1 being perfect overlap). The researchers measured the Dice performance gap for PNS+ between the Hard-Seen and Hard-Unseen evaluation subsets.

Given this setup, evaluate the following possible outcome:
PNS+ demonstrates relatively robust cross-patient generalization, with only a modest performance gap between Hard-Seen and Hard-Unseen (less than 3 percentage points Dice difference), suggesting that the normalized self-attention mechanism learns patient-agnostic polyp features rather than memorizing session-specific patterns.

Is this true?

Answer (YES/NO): NO